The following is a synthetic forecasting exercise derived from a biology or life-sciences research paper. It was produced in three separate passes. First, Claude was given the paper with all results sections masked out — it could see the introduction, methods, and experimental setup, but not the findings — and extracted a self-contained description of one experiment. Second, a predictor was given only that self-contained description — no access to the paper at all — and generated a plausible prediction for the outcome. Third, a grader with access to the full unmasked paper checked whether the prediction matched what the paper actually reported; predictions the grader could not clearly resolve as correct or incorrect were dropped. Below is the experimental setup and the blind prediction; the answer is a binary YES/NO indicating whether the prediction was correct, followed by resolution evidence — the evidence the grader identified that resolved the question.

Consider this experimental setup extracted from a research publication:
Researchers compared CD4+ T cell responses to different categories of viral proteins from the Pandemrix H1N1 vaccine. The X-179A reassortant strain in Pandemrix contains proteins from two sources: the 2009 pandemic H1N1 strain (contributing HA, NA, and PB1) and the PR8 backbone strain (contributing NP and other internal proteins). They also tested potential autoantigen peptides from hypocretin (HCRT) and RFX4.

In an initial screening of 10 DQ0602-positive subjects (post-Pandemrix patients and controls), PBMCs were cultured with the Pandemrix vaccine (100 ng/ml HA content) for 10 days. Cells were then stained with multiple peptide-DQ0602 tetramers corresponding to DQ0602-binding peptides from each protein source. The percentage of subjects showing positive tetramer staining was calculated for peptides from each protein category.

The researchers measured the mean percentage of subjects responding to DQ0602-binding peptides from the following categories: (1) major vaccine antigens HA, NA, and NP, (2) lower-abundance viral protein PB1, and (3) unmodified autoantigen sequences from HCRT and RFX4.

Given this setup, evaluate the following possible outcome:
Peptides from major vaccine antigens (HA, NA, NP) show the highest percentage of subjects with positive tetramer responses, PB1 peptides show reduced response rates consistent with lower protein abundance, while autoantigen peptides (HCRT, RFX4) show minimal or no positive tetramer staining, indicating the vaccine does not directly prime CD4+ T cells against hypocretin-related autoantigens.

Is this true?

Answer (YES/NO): YES